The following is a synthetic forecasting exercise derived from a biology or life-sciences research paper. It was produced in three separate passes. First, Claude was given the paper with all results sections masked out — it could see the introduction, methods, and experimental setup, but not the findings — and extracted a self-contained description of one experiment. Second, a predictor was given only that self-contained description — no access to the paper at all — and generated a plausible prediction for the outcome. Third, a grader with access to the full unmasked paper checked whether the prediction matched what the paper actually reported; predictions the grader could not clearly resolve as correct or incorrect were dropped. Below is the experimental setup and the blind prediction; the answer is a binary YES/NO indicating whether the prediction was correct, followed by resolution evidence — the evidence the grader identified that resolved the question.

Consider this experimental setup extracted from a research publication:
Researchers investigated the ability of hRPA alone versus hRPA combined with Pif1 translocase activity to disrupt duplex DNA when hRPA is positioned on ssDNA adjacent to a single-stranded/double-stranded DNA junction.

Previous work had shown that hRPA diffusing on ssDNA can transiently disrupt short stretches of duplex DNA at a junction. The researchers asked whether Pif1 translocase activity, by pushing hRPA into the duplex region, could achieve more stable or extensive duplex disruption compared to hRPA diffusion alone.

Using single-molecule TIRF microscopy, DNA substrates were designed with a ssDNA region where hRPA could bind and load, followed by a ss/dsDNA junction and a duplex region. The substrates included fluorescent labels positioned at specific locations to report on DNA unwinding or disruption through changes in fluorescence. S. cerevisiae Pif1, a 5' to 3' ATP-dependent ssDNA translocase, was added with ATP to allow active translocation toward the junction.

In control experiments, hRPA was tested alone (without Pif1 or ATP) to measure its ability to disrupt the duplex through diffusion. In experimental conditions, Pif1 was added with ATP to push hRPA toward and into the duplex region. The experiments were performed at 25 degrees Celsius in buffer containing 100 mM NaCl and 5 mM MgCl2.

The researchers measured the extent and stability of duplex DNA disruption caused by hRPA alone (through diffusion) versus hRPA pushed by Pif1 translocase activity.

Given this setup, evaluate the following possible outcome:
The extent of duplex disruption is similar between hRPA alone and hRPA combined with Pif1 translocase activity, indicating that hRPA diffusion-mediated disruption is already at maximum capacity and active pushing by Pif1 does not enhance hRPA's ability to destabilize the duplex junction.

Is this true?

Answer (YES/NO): NO